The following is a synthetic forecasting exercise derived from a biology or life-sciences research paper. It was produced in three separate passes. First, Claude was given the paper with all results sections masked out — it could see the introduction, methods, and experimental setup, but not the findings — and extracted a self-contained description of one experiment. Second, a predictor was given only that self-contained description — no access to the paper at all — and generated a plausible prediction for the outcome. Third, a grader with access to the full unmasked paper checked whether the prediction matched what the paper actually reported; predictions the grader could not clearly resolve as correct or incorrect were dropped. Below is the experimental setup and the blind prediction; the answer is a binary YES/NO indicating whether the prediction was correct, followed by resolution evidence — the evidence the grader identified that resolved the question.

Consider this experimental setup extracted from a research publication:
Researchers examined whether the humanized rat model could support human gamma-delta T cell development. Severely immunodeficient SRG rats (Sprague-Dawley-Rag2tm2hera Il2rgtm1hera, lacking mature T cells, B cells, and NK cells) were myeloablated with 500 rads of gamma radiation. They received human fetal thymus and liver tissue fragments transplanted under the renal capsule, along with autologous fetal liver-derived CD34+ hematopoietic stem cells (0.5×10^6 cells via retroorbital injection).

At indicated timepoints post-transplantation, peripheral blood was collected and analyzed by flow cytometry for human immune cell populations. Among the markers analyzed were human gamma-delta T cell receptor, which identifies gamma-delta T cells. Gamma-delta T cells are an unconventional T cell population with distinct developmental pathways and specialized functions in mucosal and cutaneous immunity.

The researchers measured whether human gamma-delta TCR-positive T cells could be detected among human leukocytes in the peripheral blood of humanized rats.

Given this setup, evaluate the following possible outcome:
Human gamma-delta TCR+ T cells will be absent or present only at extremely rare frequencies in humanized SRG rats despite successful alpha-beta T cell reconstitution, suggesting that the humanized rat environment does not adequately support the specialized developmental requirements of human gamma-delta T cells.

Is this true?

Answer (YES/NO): NO